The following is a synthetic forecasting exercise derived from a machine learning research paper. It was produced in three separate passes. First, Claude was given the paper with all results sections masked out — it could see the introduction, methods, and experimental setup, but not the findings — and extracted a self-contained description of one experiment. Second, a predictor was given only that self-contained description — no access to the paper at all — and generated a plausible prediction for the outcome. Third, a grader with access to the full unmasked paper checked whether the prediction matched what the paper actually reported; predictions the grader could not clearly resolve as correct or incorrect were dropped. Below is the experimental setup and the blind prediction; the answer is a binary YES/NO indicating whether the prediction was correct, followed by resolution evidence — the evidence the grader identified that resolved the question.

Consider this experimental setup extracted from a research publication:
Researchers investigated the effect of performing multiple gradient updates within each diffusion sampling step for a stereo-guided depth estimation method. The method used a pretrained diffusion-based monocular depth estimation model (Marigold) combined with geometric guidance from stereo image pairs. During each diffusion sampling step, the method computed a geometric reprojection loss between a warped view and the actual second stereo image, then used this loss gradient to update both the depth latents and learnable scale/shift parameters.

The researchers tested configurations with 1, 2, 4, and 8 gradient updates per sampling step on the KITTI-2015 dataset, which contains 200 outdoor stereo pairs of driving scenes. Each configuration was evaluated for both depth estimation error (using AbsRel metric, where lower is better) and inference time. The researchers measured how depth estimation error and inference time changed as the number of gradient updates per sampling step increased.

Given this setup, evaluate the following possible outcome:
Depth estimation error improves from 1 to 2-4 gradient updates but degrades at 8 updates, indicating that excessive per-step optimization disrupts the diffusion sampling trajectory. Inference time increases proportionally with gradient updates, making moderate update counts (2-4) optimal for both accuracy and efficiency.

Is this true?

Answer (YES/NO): NO